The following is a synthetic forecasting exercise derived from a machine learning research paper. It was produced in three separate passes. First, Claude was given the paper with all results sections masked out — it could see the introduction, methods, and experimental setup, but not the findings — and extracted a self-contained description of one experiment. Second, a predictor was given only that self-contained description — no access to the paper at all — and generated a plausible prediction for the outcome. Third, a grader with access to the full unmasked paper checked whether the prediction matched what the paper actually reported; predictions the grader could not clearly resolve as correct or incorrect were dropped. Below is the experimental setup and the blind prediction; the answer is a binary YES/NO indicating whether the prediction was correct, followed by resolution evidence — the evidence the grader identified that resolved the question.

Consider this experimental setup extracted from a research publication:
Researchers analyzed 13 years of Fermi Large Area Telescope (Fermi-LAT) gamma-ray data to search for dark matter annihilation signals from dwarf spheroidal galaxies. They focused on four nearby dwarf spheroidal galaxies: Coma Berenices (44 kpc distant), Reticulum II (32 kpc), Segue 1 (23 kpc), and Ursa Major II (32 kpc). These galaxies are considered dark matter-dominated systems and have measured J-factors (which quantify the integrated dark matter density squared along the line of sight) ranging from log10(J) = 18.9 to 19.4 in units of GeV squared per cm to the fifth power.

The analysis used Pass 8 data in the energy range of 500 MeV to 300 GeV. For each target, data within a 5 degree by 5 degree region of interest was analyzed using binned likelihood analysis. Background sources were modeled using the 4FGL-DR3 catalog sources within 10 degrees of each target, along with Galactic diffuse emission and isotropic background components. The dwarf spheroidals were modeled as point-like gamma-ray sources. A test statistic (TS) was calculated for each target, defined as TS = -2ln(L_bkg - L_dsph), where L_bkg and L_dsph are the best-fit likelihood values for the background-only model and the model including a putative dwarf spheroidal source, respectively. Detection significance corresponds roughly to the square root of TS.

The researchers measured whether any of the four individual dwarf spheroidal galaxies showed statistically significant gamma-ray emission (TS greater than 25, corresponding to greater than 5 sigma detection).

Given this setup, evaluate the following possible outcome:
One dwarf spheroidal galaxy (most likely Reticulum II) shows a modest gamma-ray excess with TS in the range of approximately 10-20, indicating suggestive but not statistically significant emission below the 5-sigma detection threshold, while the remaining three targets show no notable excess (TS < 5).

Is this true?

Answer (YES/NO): NO